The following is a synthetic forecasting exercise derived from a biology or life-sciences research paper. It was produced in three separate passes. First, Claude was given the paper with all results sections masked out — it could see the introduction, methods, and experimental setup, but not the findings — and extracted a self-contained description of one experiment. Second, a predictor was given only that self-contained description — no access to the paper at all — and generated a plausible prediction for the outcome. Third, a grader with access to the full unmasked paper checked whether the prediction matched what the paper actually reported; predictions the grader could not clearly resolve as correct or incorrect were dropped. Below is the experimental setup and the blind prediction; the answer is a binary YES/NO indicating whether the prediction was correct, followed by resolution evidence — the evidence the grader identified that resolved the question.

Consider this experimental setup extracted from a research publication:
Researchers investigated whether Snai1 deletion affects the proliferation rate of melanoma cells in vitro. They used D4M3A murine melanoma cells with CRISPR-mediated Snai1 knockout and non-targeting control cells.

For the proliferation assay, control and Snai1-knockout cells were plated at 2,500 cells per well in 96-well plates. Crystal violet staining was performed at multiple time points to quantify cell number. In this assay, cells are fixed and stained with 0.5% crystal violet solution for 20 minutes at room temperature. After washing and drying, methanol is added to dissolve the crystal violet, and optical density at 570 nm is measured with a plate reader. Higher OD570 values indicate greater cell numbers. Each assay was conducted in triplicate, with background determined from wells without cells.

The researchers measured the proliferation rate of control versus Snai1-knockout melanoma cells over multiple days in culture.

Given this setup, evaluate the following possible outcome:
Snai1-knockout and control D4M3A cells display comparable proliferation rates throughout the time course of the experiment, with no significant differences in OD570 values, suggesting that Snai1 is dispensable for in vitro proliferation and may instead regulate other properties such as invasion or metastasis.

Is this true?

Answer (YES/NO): YES